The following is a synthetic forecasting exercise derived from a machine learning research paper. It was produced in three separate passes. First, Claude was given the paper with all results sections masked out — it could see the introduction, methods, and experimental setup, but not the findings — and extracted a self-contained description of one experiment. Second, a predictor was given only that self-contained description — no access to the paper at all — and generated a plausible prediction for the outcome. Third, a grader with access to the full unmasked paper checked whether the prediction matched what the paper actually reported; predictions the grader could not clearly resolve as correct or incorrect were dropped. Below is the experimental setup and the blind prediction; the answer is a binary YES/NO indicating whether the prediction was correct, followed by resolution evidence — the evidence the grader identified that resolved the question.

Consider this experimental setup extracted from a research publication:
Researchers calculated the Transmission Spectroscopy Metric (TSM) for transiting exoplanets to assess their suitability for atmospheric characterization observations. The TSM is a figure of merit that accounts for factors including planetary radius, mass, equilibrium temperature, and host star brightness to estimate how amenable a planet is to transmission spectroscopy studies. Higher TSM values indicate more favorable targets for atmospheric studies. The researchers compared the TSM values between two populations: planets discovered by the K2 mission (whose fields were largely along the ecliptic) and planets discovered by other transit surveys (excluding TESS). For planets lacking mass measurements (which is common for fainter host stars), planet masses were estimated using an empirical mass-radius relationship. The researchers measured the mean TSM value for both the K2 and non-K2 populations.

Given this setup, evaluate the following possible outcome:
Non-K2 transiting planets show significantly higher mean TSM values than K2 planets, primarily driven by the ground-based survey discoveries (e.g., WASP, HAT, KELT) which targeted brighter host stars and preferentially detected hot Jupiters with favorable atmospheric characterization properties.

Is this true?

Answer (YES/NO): NO